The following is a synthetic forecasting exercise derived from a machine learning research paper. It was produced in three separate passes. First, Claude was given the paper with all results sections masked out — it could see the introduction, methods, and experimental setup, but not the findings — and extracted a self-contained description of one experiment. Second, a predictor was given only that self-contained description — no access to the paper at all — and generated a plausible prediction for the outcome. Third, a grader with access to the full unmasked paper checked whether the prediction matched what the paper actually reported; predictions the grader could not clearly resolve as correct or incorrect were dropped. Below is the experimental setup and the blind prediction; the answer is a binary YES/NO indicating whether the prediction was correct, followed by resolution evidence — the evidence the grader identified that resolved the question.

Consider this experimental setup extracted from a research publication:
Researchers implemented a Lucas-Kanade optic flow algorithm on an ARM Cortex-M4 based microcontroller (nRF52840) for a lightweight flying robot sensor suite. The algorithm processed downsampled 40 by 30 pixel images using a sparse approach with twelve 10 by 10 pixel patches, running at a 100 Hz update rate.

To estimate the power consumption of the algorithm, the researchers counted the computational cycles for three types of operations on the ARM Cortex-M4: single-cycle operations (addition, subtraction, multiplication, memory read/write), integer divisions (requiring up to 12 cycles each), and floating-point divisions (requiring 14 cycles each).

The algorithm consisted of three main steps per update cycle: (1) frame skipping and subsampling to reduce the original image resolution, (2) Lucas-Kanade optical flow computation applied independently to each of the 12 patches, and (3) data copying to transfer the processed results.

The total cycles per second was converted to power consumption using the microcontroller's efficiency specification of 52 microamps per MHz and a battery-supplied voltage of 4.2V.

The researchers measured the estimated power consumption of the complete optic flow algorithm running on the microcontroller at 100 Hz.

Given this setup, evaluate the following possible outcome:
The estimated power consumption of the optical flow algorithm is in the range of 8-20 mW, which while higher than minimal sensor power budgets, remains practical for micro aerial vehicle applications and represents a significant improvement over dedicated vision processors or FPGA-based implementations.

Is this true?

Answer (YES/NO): NO